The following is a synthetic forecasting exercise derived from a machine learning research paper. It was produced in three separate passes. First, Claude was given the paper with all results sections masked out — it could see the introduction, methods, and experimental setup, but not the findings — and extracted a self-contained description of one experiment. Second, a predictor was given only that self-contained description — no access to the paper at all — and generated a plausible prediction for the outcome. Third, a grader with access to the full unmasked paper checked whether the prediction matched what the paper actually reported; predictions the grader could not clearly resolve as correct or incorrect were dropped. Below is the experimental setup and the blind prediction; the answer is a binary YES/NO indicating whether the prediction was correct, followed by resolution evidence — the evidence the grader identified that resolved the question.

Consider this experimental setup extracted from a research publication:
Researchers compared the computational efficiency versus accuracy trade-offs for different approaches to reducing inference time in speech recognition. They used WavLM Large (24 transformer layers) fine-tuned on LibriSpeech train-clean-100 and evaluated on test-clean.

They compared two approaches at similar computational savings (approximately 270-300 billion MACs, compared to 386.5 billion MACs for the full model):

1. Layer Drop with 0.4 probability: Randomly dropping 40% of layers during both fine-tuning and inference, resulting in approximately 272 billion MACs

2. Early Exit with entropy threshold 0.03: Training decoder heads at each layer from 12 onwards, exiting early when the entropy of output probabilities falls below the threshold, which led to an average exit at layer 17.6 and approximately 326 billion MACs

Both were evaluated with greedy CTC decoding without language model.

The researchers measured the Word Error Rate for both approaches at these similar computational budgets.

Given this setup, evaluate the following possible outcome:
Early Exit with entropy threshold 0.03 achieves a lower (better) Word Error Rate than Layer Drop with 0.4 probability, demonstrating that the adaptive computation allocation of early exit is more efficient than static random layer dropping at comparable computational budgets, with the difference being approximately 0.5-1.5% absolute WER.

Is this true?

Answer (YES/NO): NO